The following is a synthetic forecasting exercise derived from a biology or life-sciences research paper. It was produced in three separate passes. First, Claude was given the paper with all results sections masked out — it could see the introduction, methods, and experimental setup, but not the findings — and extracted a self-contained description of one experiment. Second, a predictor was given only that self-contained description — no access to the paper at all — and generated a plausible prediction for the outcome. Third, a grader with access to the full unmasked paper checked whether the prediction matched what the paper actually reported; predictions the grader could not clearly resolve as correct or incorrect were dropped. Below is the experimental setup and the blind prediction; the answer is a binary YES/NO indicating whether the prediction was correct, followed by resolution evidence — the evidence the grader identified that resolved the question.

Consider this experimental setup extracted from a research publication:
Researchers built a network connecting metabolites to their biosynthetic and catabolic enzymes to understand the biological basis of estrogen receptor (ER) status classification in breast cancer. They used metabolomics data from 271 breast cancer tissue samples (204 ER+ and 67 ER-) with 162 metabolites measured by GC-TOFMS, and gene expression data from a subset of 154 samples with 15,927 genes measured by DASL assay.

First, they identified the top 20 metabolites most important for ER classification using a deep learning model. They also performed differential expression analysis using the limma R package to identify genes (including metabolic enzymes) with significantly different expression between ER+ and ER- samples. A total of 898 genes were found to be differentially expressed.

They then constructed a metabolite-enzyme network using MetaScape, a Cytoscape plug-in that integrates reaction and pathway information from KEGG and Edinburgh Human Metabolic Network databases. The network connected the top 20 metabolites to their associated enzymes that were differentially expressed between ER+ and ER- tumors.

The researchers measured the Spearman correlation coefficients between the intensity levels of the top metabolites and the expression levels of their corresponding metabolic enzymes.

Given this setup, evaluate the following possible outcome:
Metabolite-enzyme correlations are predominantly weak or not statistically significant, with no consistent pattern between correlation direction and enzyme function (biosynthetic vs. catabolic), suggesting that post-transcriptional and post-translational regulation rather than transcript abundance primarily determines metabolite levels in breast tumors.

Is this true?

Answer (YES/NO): NO